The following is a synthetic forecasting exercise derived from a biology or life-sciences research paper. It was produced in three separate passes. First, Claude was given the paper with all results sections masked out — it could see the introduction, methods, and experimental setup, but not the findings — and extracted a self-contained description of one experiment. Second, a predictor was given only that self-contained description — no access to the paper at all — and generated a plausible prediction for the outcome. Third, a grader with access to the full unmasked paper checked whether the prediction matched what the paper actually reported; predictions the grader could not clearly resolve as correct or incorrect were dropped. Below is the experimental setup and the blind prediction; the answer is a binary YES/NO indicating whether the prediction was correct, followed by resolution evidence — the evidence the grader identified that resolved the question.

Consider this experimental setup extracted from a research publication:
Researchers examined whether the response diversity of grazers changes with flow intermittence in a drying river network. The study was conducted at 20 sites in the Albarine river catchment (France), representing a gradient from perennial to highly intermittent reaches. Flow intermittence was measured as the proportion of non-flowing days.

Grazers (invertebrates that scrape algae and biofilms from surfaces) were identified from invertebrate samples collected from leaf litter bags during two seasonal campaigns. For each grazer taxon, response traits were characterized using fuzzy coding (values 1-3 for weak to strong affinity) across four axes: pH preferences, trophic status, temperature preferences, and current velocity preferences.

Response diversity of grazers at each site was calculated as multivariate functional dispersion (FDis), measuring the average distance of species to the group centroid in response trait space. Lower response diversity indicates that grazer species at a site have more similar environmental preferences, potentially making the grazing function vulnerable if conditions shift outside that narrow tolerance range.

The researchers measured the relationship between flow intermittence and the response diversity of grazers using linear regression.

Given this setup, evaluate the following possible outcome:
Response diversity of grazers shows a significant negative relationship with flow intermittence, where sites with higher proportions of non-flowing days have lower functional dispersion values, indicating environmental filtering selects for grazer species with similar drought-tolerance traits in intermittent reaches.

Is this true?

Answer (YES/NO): NO